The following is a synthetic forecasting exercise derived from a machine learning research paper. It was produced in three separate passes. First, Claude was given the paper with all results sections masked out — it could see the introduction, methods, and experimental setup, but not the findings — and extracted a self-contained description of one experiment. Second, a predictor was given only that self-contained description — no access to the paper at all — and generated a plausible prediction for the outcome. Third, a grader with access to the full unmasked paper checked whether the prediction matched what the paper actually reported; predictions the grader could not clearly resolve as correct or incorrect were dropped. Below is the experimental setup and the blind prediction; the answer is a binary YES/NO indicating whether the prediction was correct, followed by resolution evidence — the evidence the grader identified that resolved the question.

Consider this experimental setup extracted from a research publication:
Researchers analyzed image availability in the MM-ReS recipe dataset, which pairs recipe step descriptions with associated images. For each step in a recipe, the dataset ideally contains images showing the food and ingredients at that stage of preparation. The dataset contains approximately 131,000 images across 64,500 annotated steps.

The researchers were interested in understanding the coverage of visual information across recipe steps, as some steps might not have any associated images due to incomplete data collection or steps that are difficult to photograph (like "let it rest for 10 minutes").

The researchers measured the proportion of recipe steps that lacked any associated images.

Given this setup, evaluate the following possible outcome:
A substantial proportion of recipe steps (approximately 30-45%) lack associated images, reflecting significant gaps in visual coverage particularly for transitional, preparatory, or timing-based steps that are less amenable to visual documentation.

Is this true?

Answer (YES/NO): NO